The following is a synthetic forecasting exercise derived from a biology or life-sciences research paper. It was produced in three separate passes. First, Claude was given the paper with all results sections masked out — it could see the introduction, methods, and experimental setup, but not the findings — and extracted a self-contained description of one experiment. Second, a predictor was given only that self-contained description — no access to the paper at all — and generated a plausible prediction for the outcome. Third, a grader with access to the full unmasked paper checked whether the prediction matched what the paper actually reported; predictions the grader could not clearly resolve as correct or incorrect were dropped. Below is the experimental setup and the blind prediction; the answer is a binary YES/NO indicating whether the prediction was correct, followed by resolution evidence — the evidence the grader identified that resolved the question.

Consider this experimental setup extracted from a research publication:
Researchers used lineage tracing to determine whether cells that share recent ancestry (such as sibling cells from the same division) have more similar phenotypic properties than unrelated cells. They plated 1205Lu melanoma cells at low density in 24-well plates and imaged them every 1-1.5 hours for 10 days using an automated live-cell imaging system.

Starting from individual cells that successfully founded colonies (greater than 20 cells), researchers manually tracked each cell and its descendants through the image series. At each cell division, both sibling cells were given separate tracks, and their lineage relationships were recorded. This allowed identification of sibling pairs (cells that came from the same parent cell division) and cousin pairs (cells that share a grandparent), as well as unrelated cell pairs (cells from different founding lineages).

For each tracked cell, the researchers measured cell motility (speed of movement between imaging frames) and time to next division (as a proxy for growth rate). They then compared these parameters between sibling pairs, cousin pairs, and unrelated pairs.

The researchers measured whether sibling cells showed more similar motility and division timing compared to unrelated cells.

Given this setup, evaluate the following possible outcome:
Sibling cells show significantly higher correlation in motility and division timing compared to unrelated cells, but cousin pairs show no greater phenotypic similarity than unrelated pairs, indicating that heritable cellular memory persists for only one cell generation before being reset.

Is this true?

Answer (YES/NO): NO